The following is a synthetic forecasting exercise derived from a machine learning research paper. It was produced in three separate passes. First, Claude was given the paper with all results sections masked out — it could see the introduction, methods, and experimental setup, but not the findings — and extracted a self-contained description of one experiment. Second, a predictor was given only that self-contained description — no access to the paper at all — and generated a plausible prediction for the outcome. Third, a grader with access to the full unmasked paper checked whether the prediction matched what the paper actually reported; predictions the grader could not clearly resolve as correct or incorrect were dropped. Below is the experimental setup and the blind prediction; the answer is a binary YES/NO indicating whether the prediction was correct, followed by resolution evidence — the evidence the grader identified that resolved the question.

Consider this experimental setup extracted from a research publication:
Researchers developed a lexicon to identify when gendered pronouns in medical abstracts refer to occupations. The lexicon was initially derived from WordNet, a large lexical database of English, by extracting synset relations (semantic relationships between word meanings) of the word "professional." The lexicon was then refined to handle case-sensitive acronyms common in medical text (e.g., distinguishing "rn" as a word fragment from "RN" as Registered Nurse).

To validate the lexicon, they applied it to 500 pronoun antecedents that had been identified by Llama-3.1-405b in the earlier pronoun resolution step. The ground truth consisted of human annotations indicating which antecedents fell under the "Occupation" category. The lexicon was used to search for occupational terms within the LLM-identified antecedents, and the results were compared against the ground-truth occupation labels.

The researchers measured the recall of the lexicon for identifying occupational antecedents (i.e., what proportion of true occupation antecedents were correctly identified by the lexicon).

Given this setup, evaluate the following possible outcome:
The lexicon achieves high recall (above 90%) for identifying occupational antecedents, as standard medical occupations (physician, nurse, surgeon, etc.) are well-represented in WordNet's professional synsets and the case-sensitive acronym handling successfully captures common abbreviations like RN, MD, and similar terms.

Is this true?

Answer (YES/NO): YES